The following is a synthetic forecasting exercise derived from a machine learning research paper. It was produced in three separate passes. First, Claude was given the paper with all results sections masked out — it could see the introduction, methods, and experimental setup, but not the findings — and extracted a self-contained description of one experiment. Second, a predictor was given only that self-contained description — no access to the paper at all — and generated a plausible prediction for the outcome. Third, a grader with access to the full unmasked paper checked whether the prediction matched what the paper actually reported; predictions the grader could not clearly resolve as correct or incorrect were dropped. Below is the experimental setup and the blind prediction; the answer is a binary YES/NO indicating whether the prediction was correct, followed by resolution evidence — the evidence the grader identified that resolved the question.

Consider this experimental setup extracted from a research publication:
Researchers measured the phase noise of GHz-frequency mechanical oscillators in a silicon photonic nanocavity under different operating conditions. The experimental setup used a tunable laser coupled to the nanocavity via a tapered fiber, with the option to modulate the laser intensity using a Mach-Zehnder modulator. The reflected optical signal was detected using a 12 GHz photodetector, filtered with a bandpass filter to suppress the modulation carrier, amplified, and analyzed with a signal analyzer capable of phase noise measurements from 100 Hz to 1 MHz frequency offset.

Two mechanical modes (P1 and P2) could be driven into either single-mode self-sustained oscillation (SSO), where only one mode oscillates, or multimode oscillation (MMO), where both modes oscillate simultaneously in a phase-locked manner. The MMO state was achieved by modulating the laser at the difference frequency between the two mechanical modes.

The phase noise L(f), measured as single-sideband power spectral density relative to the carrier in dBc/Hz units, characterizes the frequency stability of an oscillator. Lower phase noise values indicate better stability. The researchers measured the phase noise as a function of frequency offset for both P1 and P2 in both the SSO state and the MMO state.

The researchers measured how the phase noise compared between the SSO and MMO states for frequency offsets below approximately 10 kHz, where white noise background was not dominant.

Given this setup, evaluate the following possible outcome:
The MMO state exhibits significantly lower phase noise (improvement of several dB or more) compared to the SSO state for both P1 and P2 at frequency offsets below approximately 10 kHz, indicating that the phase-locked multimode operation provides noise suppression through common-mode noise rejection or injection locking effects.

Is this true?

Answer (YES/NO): YES